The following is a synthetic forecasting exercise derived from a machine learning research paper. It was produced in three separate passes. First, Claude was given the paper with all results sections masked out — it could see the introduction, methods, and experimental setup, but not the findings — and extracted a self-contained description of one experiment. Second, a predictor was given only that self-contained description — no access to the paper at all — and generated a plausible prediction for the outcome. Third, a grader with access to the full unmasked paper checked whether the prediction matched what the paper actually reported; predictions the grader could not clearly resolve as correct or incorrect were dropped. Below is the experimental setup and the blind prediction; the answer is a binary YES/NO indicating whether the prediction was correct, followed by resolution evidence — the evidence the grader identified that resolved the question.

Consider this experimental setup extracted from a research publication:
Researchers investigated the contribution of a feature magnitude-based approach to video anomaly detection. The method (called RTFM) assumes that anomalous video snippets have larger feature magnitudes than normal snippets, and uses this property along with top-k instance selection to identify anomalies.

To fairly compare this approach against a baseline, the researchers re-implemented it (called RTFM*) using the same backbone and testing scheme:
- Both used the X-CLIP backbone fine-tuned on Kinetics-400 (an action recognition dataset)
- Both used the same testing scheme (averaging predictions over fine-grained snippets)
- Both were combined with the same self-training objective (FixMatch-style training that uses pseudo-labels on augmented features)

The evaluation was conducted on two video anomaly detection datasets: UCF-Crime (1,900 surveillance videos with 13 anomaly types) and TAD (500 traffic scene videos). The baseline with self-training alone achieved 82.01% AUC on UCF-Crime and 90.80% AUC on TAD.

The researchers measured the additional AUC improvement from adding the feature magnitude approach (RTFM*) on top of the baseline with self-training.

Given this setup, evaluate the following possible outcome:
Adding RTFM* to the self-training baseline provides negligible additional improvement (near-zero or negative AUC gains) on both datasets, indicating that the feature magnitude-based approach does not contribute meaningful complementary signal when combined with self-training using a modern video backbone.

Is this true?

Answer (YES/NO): NO